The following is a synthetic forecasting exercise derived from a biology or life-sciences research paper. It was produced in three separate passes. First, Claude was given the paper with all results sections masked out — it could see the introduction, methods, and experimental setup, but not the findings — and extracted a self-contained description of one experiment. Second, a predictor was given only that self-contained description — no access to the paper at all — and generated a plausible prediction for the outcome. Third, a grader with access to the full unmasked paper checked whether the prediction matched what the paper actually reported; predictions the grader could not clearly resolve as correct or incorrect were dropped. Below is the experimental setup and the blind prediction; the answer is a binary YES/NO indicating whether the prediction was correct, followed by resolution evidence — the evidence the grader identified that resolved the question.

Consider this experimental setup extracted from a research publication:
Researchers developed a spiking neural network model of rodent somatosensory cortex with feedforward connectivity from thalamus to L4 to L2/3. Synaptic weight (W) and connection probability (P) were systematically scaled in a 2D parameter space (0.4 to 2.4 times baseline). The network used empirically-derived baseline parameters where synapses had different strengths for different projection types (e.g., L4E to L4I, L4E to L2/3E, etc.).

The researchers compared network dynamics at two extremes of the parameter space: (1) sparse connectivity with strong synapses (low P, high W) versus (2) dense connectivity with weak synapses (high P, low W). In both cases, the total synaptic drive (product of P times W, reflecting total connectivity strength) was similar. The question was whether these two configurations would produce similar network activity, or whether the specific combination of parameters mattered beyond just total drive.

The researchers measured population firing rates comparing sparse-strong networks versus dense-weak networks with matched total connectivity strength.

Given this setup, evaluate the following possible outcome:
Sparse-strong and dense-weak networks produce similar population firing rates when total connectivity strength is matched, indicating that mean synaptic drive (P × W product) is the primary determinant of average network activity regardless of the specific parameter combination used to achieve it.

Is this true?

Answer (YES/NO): NO